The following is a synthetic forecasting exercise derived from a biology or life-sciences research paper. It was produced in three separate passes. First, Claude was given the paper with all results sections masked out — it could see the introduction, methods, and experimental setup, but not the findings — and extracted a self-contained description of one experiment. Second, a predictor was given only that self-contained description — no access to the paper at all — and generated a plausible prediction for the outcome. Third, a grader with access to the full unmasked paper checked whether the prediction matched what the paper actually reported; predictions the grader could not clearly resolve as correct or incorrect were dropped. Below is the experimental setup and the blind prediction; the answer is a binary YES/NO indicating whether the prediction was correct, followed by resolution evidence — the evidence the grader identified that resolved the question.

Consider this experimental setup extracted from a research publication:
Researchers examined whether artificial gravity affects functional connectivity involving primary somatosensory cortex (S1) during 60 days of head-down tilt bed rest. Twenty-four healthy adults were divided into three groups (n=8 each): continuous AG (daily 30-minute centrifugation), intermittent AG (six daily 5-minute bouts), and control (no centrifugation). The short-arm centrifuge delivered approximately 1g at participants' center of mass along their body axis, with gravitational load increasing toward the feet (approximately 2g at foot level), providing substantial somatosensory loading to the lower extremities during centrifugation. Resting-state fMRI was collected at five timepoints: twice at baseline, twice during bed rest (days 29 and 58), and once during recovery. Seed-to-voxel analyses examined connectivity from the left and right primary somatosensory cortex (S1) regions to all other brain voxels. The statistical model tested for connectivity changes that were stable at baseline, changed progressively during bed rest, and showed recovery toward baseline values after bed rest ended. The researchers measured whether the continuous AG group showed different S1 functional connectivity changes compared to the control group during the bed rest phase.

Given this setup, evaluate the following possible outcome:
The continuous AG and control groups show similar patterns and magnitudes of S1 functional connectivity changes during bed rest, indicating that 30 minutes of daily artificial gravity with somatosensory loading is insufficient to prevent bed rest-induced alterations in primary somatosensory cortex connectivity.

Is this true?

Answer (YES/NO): NO